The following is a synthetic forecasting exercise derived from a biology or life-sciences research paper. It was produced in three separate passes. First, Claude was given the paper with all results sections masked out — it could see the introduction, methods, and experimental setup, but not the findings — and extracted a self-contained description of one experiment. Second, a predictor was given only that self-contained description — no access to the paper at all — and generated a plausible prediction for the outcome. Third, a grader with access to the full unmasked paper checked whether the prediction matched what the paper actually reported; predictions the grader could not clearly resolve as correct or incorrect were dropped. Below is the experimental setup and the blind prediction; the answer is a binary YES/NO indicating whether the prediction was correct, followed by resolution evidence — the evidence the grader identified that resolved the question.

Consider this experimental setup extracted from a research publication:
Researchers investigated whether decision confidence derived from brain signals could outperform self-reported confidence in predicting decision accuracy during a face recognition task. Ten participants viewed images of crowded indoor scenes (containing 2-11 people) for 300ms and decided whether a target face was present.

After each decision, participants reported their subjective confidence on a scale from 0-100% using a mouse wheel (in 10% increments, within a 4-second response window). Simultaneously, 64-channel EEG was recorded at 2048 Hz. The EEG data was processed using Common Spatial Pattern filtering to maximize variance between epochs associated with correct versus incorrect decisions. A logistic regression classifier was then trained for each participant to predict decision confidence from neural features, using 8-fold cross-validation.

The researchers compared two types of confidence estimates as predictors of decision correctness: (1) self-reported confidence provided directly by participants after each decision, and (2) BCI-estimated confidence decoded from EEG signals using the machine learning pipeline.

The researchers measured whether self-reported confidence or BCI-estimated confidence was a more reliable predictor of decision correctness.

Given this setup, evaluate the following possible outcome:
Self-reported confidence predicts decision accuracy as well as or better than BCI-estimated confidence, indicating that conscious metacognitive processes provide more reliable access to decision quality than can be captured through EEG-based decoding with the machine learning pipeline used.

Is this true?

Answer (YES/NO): NO